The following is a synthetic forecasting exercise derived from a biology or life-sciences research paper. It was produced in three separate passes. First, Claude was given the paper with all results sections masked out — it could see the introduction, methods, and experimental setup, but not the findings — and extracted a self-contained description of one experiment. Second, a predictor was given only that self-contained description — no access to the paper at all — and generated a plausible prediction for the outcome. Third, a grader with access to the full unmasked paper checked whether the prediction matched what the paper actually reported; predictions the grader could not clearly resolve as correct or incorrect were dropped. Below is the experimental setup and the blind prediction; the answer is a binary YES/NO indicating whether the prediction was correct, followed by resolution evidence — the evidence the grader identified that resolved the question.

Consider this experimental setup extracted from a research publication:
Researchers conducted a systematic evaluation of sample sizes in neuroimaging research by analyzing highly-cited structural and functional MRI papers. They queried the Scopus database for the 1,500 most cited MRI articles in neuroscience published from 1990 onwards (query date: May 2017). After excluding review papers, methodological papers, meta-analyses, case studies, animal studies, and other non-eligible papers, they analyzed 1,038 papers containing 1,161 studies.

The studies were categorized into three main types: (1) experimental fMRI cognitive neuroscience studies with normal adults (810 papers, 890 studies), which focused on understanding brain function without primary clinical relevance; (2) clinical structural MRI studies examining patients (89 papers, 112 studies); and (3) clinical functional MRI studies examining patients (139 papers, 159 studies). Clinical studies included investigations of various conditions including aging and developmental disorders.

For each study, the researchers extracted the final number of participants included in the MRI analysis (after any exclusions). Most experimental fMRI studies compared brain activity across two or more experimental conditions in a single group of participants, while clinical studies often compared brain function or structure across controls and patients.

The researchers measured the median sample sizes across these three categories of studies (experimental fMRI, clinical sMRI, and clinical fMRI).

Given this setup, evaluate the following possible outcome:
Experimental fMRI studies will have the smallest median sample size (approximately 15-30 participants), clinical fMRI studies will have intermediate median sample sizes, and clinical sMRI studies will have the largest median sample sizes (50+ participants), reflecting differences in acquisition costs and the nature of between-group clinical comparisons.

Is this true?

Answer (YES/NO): NO